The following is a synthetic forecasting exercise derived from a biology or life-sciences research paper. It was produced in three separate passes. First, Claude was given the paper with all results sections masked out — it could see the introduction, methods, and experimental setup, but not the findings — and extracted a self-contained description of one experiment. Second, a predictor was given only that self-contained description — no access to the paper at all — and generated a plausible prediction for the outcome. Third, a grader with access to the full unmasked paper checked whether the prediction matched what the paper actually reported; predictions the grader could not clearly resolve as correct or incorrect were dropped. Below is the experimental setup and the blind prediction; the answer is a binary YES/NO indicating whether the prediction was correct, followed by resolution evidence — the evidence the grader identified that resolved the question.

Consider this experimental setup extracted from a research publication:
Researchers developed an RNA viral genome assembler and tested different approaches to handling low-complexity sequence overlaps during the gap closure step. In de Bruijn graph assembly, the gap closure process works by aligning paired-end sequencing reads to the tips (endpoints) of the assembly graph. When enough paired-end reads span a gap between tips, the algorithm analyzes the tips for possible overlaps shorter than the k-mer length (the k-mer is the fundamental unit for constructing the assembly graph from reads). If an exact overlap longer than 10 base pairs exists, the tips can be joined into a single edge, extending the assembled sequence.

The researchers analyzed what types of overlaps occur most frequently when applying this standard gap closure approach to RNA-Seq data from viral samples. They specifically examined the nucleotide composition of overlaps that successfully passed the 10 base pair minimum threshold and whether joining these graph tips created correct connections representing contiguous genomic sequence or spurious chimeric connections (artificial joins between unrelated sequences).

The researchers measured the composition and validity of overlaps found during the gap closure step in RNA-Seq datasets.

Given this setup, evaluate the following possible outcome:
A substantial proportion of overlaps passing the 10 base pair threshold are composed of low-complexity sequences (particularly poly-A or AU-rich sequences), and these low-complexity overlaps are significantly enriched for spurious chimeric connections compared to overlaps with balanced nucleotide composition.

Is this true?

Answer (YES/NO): YES